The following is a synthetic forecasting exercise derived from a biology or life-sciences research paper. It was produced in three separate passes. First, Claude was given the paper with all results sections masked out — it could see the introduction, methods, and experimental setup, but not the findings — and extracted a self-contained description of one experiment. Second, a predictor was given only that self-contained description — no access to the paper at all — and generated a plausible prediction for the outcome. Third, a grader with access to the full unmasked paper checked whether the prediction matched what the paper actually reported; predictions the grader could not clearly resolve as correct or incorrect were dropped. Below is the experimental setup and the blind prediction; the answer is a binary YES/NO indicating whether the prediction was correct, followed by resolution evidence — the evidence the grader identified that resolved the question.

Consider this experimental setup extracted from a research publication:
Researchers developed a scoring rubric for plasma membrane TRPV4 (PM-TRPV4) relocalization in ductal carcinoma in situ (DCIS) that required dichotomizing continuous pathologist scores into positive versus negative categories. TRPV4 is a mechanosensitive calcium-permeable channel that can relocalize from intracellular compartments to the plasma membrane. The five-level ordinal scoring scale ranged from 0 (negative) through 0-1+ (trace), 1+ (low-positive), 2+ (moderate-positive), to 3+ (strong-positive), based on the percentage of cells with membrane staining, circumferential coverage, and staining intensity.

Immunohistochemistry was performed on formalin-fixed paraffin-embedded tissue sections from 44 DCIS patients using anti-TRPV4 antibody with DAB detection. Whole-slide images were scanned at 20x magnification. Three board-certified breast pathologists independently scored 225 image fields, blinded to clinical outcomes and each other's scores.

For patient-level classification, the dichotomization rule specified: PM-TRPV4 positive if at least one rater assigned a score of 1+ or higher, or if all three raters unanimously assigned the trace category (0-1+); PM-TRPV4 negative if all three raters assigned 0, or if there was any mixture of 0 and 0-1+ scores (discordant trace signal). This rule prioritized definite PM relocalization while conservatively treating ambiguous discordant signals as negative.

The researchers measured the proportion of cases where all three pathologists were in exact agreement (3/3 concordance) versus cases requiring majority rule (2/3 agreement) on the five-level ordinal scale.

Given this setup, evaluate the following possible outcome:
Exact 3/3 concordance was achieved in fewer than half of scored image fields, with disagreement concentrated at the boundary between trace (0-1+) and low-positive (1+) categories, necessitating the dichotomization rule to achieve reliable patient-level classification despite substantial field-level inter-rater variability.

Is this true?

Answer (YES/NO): NO